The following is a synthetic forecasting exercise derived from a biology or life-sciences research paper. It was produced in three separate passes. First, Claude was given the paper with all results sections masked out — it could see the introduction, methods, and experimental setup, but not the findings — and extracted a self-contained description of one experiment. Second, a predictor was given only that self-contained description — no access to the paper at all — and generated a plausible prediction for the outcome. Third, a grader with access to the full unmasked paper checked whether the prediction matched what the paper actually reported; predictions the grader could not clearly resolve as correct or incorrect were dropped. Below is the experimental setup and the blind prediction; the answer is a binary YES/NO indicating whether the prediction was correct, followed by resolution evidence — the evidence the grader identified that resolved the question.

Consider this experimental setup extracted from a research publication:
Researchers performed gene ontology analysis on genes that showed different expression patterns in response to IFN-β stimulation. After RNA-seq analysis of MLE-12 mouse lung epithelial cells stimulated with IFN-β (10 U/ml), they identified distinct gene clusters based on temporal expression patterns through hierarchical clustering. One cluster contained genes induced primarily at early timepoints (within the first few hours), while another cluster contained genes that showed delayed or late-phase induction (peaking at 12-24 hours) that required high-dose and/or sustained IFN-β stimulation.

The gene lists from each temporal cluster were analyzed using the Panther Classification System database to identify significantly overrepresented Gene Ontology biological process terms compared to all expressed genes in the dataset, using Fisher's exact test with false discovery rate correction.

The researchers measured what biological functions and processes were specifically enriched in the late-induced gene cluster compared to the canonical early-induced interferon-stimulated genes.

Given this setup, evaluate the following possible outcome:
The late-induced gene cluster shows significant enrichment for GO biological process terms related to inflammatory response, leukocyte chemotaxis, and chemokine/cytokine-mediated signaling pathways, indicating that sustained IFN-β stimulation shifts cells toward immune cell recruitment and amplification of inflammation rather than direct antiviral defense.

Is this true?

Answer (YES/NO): YES